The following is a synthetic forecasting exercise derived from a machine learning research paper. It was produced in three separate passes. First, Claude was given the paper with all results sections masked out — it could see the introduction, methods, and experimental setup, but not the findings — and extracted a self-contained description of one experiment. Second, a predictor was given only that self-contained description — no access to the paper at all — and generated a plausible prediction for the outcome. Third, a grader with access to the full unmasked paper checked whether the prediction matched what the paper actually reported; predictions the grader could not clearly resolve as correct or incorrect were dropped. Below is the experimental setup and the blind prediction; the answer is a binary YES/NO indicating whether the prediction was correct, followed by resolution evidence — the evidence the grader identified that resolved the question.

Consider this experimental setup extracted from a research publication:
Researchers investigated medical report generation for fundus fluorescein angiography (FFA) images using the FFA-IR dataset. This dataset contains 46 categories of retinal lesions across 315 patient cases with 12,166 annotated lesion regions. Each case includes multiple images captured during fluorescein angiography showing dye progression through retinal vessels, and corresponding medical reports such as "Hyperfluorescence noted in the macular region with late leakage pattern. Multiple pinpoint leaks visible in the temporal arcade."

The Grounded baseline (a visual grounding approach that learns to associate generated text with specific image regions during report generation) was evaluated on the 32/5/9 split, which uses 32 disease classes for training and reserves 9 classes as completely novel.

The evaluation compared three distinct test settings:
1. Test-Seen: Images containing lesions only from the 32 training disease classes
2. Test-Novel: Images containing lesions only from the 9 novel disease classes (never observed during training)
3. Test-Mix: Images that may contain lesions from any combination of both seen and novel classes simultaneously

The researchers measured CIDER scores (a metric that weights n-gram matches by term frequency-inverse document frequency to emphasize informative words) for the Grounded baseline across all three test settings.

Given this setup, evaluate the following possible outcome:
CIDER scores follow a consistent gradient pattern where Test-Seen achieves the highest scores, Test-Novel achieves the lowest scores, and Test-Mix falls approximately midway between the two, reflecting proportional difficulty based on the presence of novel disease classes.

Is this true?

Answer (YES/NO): NO